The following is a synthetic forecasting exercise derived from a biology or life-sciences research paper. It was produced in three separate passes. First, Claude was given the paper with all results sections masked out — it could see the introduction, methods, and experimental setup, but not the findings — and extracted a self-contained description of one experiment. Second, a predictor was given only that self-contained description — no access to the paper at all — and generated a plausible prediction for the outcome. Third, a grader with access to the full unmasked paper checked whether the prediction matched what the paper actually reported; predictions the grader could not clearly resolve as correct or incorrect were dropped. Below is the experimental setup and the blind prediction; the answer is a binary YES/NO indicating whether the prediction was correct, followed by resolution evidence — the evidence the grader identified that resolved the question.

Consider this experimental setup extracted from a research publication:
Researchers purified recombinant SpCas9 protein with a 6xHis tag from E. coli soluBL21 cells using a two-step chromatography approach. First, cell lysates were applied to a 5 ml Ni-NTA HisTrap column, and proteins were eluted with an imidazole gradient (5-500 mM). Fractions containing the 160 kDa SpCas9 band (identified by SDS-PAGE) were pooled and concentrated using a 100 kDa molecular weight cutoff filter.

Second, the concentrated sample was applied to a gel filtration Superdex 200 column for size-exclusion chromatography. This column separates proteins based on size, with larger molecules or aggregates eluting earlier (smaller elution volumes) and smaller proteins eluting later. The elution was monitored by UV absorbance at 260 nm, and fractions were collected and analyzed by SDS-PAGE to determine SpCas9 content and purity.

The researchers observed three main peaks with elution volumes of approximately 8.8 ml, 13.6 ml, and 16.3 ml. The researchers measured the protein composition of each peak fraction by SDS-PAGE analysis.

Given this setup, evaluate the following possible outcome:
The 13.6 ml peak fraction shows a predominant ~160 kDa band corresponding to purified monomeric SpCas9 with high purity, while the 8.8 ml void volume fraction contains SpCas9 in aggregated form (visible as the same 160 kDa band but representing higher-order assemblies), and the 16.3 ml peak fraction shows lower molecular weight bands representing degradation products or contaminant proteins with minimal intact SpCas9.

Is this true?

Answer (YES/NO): YES